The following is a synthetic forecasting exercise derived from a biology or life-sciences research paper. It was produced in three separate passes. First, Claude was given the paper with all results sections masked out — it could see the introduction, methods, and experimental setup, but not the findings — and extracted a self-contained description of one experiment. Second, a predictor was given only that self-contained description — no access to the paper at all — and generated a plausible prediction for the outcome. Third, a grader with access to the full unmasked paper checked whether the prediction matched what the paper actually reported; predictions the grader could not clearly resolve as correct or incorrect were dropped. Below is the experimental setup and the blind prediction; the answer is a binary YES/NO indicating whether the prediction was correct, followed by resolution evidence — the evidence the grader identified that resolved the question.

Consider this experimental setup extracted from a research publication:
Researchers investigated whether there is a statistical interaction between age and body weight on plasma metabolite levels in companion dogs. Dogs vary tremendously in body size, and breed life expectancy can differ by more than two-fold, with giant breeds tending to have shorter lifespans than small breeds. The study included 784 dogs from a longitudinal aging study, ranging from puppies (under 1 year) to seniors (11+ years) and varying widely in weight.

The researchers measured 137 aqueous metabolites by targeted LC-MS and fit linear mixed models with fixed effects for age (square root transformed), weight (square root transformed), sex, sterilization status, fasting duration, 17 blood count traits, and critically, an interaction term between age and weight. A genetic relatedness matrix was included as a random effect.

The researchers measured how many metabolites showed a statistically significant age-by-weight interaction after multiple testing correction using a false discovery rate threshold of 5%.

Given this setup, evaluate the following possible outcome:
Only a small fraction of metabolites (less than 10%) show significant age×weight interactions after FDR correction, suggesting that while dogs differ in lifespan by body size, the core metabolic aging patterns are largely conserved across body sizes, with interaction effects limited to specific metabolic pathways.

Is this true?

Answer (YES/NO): NO